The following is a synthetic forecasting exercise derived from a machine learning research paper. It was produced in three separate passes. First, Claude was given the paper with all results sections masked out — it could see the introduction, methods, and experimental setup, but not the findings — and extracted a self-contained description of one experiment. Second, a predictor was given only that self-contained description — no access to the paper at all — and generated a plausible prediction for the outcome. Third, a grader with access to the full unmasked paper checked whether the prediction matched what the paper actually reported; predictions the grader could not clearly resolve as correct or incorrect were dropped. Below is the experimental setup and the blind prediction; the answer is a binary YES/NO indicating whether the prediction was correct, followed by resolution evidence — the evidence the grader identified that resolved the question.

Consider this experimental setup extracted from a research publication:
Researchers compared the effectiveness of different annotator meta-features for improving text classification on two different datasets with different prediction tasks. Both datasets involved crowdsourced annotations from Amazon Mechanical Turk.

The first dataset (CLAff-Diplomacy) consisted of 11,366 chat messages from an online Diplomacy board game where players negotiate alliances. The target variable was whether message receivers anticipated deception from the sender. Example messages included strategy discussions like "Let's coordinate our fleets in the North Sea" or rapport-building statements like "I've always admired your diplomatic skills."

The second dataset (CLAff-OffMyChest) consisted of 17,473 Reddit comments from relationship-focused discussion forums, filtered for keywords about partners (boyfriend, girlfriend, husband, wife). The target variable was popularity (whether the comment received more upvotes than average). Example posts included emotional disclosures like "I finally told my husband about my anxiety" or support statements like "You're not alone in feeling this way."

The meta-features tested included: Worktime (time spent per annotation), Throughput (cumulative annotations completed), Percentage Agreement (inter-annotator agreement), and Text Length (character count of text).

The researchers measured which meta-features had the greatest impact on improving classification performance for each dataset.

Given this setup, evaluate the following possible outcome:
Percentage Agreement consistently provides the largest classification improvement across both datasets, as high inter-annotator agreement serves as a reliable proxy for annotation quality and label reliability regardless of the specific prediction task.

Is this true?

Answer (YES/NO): NO